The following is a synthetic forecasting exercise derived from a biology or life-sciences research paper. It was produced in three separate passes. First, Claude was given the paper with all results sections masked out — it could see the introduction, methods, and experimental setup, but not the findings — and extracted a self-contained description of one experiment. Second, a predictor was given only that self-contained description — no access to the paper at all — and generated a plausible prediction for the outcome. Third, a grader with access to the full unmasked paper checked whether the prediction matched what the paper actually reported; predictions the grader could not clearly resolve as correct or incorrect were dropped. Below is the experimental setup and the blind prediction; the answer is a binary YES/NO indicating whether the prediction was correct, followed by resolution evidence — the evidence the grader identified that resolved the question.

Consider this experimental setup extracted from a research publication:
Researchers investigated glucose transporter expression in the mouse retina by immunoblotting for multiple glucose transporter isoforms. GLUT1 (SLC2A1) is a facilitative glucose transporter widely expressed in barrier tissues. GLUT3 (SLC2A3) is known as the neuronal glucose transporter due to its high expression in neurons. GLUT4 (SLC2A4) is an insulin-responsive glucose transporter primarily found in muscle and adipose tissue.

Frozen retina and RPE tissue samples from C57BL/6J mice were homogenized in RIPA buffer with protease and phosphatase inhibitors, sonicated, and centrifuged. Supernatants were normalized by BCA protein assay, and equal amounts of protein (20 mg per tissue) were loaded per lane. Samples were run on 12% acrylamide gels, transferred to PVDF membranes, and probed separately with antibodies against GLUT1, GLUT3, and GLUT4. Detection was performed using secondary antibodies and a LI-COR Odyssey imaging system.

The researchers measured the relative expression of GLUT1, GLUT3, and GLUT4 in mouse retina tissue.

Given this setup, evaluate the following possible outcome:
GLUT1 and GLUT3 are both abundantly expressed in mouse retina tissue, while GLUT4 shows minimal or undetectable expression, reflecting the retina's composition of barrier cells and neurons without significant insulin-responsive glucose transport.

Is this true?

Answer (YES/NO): NO